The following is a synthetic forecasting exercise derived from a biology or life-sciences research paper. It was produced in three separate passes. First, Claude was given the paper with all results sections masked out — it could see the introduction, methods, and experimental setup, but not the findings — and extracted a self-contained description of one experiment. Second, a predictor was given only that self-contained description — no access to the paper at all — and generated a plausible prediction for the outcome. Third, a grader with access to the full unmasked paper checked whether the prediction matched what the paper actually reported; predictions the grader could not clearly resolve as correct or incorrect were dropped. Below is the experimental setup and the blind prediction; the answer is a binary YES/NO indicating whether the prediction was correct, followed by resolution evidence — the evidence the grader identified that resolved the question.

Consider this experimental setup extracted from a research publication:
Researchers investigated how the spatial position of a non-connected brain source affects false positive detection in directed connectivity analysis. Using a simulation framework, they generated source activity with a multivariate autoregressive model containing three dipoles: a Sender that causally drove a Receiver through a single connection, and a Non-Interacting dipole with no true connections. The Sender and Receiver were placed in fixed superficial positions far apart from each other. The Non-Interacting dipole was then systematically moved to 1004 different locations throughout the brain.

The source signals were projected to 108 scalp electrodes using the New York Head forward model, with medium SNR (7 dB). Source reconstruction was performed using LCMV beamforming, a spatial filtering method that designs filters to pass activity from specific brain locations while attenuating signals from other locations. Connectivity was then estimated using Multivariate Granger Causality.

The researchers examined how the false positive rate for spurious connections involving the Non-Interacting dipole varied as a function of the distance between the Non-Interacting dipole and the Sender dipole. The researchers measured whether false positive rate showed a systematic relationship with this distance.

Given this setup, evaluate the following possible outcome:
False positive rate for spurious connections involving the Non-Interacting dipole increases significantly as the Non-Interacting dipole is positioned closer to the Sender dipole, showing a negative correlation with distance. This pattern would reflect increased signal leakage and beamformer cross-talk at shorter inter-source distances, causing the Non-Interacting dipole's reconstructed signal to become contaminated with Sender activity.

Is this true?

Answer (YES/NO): YES